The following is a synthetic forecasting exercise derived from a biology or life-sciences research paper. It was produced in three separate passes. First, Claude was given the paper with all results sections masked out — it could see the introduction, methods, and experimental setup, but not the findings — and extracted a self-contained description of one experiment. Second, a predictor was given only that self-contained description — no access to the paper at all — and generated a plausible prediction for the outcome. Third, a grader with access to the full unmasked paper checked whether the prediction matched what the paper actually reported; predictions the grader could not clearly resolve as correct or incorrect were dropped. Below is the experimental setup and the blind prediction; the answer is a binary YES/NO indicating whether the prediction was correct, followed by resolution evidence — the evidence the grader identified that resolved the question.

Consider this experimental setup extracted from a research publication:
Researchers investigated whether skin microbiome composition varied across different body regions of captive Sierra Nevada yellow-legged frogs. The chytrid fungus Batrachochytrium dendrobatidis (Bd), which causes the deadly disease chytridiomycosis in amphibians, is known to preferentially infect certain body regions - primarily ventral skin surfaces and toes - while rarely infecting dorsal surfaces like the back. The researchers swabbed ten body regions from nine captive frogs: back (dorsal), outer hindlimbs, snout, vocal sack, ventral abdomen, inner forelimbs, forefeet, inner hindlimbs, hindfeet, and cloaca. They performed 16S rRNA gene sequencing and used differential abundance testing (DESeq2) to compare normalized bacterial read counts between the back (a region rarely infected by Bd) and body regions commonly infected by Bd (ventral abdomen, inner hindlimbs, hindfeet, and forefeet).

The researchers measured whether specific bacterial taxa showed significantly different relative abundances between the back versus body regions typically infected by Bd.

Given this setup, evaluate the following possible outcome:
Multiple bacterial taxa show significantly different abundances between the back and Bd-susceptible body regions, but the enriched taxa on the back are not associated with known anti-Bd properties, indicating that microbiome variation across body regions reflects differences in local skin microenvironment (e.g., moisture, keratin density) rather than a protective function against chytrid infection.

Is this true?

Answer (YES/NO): NO